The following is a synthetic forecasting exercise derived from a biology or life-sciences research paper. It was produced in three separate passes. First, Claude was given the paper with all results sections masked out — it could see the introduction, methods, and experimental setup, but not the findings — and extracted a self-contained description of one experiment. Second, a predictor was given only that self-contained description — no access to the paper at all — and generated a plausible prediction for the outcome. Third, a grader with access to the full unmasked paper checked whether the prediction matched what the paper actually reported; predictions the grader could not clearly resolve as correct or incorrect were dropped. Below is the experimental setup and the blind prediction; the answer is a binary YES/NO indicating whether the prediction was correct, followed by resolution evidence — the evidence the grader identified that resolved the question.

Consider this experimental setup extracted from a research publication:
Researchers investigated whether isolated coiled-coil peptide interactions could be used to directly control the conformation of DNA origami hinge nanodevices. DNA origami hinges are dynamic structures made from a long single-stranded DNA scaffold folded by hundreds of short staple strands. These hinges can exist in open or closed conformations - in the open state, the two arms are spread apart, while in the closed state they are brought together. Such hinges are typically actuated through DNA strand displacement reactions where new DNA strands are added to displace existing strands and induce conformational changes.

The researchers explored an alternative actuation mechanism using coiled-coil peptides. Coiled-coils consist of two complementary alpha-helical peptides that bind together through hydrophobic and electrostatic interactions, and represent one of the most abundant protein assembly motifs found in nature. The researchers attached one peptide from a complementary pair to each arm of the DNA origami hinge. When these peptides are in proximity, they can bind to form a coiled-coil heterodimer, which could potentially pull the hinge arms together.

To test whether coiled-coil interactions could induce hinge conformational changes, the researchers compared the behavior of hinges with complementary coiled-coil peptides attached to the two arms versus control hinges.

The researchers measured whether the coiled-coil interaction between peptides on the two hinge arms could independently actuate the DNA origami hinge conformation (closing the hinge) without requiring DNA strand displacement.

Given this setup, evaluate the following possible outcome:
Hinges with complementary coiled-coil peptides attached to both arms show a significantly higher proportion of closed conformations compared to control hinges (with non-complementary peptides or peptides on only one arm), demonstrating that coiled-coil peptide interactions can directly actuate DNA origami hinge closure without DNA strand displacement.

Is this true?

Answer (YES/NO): YES